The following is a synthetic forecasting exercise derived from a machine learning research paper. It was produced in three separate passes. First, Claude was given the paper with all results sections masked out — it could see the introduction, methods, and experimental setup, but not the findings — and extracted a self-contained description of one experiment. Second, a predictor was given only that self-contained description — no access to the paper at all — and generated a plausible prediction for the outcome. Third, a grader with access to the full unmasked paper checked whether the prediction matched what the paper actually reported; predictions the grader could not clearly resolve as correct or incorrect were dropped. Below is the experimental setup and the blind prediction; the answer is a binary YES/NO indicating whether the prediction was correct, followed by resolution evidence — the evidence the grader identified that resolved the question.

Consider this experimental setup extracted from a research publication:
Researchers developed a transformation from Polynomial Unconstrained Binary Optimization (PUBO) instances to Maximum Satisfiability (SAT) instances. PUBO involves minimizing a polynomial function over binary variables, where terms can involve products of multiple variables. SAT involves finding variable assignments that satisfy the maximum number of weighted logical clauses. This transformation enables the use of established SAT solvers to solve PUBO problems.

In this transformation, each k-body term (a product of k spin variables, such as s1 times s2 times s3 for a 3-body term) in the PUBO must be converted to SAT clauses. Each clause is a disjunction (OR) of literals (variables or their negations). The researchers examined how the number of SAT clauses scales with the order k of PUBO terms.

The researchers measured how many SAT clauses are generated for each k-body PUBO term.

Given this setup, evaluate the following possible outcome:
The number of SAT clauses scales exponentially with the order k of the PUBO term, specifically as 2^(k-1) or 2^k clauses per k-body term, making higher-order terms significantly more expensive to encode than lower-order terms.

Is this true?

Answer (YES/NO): YES